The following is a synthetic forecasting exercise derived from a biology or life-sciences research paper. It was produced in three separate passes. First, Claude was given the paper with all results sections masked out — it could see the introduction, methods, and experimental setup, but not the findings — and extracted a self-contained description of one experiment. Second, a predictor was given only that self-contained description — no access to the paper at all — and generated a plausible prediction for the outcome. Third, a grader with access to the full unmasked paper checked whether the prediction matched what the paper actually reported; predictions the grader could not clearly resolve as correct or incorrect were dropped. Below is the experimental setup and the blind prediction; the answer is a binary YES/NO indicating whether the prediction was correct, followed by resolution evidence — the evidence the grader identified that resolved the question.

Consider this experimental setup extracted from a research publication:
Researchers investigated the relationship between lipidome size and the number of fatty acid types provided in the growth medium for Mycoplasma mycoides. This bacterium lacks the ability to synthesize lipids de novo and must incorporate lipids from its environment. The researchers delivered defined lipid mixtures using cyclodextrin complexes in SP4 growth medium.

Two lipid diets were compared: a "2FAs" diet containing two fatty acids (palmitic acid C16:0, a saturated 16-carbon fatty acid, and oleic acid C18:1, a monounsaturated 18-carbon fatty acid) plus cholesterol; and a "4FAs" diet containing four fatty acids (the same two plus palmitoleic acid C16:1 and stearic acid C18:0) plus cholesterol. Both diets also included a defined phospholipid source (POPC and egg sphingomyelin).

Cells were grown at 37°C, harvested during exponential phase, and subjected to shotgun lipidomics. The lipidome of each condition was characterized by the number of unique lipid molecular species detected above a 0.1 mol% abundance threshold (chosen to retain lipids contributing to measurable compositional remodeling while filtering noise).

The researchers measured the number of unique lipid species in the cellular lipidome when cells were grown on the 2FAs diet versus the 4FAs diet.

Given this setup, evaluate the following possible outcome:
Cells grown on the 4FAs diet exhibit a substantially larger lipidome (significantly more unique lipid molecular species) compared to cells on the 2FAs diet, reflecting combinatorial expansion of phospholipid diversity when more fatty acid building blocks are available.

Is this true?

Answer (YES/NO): YES